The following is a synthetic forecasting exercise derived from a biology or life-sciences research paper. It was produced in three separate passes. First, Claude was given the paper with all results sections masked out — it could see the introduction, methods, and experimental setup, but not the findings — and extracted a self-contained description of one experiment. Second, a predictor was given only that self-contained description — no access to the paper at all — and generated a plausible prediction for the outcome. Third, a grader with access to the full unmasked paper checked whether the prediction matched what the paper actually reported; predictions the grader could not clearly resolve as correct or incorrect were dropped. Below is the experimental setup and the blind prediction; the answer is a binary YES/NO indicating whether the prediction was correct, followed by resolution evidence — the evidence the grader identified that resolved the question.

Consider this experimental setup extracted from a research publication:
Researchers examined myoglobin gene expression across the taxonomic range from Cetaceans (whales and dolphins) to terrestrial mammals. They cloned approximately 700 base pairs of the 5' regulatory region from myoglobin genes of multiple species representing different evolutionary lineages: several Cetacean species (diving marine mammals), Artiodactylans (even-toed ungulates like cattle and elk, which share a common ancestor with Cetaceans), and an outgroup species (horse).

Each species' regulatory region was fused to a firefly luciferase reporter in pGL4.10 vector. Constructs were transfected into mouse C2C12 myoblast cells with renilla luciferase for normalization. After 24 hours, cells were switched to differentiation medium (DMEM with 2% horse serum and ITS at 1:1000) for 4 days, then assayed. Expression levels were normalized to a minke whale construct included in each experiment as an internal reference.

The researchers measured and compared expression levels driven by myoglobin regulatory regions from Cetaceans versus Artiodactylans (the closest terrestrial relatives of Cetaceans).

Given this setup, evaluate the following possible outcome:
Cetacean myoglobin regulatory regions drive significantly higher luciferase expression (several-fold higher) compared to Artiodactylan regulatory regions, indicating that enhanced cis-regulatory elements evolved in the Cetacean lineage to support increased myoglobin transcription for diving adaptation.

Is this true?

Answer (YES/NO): NO